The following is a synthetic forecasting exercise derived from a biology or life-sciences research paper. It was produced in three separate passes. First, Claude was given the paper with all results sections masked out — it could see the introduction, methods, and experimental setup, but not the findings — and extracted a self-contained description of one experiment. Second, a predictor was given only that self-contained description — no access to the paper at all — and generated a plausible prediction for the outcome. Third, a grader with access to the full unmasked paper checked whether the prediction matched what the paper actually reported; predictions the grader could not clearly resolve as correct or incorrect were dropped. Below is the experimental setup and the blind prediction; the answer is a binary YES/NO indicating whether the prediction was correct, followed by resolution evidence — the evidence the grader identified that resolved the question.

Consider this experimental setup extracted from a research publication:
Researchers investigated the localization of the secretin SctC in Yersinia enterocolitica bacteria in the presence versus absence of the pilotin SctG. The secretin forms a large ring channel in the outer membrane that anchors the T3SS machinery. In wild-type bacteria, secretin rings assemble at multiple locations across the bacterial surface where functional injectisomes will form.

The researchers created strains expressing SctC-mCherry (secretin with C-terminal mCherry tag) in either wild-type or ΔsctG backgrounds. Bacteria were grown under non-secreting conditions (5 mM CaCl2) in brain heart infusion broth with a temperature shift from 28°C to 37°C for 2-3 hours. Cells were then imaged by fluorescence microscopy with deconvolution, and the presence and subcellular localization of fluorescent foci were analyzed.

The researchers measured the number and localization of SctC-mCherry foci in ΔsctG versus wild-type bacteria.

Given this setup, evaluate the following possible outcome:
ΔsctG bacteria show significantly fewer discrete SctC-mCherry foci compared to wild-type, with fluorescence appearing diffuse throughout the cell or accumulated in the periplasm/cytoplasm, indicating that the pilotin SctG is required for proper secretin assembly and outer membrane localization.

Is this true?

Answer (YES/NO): NO